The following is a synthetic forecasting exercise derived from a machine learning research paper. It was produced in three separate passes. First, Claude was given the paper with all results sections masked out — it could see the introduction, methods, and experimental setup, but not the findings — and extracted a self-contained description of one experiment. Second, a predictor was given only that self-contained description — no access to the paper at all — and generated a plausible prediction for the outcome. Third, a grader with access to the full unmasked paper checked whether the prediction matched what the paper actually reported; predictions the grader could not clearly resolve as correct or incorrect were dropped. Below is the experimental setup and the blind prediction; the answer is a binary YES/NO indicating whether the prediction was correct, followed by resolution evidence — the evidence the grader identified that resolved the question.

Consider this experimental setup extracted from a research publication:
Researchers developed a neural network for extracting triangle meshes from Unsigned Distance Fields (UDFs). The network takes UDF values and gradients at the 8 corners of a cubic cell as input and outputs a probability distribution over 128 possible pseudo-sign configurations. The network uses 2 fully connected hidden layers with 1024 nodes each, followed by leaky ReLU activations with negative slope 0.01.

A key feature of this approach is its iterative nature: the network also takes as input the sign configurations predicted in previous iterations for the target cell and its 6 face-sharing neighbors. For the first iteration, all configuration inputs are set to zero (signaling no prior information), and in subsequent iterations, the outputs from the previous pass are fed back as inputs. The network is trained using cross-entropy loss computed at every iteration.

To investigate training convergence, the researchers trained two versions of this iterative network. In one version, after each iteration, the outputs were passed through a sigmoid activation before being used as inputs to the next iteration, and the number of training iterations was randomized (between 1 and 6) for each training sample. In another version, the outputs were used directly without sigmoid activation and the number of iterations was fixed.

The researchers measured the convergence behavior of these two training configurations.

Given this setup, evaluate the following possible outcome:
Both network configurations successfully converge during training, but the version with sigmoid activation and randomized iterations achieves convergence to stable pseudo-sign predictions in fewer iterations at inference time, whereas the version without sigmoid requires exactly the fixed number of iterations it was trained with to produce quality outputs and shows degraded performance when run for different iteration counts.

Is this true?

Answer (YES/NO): NO